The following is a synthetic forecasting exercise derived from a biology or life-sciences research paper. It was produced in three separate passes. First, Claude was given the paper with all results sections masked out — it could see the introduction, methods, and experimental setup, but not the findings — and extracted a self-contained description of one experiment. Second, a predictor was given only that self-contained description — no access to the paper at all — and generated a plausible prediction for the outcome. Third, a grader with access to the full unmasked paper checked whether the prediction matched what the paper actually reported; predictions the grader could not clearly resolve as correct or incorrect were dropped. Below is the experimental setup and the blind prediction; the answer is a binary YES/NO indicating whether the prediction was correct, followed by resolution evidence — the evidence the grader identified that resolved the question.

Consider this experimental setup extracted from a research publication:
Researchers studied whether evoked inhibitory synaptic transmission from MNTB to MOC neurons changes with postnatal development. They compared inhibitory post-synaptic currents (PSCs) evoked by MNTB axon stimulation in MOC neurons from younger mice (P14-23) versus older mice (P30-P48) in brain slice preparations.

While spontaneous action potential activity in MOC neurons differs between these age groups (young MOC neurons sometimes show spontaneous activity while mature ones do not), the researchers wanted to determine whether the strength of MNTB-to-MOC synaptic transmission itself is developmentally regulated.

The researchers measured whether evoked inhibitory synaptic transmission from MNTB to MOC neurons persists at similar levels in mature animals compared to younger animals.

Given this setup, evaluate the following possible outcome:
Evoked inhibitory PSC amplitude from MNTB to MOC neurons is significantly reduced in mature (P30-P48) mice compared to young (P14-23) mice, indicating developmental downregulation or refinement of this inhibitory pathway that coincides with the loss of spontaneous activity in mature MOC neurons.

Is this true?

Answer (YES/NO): NO